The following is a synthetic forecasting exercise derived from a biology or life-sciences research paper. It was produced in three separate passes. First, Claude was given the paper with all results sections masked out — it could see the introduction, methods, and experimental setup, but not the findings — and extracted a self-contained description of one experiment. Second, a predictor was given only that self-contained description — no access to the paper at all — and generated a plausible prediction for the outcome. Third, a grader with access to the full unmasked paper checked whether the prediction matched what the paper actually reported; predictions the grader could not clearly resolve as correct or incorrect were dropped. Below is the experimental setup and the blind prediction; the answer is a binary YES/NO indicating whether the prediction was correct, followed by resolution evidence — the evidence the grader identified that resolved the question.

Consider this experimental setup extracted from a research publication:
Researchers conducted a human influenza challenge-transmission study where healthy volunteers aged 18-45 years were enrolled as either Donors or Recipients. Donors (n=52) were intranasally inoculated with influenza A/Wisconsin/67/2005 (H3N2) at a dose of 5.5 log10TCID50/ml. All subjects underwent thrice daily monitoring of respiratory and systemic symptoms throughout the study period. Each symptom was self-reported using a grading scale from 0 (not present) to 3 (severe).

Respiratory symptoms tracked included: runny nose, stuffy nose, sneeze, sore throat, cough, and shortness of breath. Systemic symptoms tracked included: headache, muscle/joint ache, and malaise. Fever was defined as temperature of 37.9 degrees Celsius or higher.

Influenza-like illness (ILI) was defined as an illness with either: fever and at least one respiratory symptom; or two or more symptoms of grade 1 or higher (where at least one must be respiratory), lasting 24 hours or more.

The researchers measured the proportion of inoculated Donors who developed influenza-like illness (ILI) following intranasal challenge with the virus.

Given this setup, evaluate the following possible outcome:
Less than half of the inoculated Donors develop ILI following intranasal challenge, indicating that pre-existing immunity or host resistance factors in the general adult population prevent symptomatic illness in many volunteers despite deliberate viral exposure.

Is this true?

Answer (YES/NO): YES